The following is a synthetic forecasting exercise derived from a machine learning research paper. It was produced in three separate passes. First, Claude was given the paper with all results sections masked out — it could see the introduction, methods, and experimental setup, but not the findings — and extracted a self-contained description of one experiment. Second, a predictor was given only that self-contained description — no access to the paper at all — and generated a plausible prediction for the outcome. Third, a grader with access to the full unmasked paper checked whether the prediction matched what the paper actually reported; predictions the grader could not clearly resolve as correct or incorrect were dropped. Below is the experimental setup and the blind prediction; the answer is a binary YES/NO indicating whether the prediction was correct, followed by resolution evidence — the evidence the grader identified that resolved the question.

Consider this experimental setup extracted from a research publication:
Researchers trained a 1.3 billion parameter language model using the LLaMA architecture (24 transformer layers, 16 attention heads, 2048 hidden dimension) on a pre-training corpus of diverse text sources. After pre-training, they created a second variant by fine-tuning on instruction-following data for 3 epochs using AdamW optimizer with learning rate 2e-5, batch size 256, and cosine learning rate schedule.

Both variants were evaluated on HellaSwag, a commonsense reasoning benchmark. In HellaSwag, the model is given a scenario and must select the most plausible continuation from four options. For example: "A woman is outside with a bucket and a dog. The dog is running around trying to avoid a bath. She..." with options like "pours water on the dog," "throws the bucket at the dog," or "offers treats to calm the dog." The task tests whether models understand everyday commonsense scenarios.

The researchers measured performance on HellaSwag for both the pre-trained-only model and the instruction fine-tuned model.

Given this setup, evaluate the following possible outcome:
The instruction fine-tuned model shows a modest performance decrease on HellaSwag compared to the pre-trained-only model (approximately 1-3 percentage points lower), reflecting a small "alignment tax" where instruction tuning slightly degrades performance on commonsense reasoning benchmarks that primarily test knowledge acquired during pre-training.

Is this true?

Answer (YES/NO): NO